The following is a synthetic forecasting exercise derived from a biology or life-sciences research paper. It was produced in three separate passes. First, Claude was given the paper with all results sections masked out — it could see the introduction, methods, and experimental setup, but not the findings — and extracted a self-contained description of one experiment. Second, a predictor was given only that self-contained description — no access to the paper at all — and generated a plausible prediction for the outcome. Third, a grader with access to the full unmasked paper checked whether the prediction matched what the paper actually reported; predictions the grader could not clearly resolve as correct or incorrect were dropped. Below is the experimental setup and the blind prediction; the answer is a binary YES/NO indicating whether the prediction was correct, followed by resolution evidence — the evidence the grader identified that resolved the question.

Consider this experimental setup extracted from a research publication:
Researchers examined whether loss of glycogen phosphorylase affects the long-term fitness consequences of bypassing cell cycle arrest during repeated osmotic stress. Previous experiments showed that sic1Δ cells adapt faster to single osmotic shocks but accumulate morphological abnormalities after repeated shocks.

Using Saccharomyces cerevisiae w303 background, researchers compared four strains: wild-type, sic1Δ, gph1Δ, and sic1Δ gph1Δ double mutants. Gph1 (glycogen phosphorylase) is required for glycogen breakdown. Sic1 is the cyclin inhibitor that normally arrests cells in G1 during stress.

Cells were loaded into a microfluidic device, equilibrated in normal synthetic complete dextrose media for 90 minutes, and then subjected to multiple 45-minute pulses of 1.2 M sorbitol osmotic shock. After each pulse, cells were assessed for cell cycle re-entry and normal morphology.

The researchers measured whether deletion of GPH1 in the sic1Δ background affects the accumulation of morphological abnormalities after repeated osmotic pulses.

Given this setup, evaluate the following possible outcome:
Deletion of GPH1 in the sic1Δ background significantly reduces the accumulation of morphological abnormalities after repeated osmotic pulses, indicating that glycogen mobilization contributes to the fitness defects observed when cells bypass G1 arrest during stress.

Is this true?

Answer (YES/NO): NO